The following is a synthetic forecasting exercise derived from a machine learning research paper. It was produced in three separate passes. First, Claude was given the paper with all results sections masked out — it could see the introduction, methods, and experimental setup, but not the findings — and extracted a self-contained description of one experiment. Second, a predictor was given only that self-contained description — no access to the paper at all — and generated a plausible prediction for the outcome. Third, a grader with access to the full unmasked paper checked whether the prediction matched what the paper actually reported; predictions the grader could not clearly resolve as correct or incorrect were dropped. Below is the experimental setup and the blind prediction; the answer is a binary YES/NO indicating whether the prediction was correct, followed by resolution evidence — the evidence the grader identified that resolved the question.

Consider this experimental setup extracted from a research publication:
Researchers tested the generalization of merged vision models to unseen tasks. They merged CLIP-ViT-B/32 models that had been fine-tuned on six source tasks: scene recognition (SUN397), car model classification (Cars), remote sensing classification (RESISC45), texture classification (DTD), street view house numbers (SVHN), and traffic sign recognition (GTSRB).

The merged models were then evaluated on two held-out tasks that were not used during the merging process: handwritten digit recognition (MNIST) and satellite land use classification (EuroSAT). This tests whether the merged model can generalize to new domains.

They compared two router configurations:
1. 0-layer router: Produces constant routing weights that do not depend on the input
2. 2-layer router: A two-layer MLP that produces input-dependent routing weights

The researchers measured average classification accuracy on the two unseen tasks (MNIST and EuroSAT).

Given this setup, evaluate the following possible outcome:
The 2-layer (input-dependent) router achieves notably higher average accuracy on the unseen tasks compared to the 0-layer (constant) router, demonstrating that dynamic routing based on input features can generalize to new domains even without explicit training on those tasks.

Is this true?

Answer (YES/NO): YES